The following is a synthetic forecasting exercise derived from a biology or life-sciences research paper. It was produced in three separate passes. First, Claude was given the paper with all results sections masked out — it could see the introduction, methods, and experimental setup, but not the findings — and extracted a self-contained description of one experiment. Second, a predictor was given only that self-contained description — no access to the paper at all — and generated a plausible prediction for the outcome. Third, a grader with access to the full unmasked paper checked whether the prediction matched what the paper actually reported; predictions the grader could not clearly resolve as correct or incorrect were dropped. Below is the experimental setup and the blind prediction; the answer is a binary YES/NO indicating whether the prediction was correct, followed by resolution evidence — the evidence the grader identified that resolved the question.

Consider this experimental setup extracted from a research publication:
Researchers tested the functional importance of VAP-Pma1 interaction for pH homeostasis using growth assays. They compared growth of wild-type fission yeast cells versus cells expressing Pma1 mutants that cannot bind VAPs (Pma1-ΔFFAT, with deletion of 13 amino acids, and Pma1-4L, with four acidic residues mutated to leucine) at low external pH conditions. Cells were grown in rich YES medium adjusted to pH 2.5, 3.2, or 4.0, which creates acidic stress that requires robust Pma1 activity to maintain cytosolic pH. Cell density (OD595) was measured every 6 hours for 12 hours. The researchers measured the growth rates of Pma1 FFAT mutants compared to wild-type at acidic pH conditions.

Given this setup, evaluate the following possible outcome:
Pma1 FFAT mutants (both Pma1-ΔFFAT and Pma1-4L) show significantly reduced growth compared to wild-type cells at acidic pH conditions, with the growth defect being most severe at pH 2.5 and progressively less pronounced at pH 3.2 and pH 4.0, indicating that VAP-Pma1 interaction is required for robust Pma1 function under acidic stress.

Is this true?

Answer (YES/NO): NO